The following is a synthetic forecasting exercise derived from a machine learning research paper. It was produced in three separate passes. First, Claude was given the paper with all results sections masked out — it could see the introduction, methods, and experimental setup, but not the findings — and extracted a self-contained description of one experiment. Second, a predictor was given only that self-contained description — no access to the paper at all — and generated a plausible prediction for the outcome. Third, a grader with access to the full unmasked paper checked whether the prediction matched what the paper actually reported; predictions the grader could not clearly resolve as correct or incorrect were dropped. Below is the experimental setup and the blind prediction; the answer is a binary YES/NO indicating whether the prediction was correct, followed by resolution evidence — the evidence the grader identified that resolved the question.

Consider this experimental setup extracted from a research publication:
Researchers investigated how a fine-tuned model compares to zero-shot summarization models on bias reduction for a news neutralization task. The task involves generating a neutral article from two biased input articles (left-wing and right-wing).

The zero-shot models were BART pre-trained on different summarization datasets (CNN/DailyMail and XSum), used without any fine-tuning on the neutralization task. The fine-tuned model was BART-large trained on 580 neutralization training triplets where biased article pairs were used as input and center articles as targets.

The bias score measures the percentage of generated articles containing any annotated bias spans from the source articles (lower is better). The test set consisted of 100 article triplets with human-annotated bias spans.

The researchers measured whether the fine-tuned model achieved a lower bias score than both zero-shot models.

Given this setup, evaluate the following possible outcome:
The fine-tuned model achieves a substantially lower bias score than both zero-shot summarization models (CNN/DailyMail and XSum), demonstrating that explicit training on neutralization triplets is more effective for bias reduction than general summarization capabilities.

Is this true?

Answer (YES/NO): NO